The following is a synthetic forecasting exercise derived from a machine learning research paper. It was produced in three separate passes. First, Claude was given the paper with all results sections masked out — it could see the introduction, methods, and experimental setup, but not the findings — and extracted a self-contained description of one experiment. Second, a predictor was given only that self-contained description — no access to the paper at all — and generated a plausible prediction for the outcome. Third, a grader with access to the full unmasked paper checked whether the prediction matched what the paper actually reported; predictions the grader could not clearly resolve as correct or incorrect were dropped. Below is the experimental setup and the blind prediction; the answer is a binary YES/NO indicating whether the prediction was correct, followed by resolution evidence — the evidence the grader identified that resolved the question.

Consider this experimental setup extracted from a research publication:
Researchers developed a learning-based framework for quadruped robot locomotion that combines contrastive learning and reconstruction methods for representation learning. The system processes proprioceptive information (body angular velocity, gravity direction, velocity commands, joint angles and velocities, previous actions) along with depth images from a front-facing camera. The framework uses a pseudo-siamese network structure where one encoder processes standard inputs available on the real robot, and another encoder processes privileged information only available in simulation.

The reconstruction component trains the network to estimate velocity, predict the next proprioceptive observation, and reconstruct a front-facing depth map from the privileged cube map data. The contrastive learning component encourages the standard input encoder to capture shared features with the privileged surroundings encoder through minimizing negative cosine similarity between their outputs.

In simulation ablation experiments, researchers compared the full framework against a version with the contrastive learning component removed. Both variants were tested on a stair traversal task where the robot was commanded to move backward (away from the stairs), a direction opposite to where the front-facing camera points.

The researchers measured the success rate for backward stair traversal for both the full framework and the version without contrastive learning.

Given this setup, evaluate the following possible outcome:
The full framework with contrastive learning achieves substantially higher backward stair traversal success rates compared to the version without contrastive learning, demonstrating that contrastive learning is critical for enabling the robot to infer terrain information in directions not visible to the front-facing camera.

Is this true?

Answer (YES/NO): NO